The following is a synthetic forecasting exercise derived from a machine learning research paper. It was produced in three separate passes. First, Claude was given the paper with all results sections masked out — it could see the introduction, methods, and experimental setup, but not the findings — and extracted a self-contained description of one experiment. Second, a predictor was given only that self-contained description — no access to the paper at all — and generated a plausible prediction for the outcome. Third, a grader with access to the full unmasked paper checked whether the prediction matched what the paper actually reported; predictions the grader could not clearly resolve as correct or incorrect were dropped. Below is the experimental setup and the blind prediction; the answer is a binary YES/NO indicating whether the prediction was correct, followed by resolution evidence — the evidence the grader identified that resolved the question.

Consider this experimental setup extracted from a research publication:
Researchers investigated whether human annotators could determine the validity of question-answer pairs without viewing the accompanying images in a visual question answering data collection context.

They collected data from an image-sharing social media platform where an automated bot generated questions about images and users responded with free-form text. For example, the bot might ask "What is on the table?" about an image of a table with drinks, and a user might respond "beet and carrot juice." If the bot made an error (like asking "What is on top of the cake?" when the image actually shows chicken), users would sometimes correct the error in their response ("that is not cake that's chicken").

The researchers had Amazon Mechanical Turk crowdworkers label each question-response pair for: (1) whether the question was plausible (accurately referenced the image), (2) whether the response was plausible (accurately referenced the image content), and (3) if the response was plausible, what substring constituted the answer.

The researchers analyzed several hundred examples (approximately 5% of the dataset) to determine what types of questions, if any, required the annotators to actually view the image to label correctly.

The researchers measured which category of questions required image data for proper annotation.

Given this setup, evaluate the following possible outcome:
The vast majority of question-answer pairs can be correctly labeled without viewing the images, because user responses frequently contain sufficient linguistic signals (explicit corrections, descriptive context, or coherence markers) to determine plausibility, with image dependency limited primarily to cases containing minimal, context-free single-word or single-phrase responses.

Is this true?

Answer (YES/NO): NO